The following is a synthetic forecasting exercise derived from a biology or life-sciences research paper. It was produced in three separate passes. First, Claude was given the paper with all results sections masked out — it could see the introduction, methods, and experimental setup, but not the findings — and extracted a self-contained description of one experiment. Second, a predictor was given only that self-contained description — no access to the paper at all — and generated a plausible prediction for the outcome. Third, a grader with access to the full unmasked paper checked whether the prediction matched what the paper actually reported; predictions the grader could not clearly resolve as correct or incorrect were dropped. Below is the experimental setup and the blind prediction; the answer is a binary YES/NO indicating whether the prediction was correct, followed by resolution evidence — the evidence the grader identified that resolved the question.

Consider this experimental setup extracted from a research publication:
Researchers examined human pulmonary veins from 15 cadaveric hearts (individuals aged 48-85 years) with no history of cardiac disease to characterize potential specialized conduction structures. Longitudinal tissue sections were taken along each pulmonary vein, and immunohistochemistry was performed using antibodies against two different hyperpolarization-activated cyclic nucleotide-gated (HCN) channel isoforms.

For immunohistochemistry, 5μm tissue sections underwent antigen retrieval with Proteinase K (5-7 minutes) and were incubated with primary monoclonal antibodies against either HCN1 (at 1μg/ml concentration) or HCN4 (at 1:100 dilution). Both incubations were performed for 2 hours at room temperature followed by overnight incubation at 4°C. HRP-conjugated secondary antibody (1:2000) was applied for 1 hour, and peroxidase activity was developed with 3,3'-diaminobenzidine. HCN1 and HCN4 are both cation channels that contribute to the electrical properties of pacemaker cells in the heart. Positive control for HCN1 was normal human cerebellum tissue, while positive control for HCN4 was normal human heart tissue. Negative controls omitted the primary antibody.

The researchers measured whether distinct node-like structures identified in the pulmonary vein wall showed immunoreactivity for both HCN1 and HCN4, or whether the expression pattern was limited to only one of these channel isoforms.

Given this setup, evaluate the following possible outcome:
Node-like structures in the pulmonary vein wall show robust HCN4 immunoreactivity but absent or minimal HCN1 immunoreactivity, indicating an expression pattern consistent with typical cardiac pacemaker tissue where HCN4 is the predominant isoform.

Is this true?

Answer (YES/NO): NO